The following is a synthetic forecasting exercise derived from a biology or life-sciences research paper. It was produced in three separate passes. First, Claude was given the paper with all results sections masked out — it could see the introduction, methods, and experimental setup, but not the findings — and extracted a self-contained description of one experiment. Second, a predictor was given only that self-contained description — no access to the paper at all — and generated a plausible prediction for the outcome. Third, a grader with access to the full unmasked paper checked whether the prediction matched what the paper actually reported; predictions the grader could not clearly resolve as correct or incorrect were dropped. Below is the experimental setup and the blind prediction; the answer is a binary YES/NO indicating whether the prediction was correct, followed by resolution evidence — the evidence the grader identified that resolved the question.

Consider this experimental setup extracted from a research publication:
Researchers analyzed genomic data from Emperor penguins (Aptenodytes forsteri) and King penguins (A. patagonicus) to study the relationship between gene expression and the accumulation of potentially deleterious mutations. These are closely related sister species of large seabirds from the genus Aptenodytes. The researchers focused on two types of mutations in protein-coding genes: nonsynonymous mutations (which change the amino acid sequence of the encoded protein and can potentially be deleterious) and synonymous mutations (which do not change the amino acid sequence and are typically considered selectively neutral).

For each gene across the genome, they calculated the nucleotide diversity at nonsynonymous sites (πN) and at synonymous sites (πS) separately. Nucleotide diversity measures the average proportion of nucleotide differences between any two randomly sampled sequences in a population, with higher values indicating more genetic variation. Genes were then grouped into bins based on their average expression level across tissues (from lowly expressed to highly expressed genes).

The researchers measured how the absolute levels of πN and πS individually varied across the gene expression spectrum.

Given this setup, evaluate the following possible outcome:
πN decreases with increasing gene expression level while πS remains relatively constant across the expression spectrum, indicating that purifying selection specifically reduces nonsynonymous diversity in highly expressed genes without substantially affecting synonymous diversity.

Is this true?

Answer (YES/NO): YES